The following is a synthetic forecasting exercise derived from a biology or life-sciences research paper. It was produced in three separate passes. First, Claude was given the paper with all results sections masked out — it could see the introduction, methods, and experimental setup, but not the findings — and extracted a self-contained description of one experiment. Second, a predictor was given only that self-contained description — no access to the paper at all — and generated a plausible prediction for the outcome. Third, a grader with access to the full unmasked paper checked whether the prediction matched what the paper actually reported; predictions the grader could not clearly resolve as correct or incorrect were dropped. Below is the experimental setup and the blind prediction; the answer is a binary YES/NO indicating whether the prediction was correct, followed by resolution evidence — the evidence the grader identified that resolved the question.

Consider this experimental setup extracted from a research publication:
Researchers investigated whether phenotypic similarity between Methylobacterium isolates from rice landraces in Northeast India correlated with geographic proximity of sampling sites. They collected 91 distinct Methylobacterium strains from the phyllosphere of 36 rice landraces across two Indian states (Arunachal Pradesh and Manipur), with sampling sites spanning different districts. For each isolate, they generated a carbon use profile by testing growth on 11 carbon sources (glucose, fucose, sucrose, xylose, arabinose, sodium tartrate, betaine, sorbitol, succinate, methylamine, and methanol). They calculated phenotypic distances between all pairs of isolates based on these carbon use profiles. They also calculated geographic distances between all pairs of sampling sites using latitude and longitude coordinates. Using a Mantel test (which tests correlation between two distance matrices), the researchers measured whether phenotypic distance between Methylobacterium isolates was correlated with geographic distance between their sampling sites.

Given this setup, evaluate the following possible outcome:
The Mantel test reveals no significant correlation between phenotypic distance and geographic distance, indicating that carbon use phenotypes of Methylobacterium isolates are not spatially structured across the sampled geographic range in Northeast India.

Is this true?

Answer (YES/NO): YES